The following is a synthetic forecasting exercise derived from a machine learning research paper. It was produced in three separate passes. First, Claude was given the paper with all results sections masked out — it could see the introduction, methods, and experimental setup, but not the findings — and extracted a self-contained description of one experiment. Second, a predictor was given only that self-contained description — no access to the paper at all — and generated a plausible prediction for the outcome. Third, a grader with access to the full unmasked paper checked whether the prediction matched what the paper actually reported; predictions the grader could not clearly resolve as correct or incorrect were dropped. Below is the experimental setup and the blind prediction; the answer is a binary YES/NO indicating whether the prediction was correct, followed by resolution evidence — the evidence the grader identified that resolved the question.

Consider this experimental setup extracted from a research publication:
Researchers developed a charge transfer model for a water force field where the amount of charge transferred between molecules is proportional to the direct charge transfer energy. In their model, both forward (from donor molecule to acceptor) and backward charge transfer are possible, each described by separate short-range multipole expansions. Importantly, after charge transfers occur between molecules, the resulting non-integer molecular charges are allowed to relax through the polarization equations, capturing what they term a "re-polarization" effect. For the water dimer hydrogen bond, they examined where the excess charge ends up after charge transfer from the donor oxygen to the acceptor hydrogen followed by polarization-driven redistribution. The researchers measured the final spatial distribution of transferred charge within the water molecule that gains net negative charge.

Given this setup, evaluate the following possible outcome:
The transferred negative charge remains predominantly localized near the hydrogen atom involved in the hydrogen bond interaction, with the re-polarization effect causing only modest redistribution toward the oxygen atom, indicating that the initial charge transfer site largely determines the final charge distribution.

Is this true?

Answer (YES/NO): NO